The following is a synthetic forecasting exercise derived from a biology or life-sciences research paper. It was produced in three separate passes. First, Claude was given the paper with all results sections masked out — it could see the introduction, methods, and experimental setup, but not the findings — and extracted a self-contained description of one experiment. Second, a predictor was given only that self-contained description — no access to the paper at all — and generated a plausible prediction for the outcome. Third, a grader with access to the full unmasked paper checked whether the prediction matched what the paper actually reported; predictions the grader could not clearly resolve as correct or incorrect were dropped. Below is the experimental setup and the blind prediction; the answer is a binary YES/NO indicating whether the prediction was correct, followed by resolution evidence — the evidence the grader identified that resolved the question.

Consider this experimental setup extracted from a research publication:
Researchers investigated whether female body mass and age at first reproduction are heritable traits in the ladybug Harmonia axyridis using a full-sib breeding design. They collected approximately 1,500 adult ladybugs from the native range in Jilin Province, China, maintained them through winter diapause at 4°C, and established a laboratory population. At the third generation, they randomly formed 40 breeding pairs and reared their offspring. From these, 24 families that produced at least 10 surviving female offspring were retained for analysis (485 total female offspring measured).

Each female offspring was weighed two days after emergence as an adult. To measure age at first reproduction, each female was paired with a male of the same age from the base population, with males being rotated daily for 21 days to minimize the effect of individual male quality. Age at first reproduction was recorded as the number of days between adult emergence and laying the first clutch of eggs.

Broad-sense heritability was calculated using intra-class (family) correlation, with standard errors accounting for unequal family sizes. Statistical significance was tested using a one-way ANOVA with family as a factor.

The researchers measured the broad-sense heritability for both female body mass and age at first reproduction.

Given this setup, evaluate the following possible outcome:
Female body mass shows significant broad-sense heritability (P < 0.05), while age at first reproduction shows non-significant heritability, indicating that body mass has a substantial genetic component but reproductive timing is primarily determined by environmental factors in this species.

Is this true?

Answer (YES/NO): NO